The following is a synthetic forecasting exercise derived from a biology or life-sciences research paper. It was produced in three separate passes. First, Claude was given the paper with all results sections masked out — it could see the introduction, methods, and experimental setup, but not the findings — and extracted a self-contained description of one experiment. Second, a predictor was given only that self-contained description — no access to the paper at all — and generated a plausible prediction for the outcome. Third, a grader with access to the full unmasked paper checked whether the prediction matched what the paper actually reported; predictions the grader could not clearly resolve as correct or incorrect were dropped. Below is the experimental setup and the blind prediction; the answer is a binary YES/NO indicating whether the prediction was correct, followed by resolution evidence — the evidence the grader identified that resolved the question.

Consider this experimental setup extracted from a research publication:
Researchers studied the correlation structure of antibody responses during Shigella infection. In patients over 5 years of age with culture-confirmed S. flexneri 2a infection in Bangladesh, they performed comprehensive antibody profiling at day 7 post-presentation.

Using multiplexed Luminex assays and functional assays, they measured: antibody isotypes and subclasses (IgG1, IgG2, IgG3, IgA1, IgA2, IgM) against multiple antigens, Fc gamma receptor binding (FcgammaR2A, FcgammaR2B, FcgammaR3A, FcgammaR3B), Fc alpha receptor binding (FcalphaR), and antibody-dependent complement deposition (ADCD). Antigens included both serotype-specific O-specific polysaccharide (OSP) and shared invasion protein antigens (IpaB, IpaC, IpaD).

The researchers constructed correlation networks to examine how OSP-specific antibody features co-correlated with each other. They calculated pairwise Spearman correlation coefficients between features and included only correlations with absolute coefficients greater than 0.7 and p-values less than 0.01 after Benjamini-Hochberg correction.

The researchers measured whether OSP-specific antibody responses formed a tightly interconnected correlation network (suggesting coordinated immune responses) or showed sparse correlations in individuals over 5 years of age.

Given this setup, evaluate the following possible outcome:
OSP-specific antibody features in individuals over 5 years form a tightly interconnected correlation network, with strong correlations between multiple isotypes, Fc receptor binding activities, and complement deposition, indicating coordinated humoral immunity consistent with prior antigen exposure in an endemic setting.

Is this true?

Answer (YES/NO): NO